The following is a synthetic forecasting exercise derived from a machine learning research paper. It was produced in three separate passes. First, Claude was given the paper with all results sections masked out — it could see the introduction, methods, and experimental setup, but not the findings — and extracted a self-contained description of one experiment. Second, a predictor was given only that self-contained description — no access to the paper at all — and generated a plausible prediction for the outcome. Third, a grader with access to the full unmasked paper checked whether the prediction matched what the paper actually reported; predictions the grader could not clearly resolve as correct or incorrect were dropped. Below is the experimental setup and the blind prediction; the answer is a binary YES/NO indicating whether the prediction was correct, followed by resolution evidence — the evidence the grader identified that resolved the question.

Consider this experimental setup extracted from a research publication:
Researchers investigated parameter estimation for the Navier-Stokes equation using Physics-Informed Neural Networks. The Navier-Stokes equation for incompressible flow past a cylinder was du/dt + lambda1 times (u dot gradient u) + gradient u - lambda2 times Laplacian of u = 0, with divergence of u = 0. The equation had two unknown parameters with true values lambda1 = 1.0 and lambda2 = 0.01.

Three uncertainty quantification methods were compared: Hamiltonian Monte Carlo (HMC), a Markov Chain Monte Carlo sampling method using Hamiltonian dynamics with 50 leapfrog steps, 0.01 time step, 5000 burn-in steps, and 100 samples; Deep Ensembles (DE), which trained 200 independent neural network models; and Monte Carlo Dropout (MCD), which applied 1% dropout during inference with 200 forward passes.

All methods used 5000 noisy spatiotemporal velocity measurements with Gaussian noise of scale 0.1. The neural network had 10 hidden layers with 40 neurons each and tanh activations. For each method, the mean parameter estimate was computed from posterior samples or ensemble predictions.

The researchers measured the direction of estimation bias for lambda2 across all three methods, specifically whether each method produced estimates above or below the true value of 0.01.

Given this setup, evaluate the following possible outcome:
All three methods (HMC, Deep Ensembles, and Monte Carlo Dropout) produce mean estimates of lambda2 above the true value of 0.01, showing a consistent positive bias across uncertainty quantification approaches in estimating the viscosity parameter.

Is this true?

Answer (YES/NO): YES